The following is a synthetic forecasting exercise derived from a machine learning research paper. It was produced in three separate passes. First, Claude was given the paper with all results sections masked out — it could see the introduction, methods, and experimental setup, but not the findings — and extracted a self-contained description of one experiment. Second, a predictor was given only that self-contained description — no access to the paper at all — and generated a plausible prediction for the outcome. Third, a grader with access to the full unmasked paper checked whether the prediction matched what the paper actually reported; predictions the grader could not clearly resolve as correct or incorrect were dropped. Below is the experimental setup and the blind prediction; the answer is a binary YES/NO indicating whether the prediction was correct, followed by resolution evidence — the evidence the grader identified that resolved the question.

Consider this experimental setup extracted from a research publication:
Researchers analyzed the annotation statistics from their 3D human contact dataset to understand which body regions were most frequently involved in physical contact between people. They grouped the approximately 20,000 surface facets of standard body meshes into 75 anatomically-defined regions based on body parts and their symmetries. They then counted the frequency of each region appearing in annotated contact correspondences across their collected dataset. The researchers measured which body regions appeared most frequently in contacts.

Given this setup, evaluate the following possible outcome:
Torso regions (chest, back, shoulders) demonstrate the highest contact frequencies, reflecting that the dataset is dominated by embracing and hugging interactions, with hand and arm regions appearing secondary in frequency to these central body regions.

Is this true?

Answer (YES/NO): NO